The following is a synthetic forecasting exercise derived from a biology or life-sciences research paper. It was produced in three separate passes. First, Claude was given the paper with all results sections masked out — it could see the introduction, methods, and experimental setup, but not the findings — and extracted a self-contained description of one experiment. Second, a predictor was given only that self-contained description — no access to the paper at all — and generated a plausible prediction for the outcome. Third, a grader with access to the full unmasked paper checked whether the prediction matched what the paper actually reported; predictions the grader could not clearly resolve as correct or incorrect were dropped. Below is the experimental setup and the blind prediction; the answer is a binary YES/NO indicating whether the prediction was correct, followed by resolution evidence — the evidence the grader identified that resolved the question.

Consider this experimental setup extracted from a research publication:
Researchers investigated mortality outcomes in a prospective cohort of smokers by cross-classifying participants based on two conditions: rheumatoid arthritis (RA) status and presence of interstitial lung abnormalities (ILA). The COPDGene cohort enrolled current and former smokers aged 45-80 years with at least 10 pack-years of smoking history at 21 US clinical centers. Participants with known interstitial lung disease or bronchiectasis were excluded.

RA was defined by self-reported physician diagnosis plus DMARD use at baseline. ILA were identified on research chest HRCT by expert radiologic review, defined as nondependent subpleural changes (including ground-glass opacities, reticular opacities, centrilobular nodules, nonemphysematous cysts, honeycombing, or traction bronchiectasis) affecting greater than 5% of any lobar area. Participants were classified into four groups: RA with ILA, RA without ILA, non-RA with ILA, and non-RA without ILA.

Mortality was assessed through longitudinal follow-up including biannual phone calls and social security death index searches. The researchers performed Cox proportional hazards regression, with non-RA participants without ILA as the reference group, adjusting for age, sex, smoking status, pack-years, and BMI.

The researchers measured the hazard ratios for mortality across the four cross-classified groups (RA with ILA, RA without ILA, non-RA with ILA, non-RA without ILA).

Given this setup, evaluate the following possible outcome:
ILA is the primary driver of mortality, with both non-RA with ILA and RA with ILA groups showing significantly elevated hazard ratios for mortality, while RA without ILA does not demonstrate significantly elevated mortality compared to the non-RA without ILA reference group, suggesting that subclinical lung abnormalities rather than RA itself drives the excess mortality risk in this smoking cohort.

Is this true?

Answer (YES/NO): NO